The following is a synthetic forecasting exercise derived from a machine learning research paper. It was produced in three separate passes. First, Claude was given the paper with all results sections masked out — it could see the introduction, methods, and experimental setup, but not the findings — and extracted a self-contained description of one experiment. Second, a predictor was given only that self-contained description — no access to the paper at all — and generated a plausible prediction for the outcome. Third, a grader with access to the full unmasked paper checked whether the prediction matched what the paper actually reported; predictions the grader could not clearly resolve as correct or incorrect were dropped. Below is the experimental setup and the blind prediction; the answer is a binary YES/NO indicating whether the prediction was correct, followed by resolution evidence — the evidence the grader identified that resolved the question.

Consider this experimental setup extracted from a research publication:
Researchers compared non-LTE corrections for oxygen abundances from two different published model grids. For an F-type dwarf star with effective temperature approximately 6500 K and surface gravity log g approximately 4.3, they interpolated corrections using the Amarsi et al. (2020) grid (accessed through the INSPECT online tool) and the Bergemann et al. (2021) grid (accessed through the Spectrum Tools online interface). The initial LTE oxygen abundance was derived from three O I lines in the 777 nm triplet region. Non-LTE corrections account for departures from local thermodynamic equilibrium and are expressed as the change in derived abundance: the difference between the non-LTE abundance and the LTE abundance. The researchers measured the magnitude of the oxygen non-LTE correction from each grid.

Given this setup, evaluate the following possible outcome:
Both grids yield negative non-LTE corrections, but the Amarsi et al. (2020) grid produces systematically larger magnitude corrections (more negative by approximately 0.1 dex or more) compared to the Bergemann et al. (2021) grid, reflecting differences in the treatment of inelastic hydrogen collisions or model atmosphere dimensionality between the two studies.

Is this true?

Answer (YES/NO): YES